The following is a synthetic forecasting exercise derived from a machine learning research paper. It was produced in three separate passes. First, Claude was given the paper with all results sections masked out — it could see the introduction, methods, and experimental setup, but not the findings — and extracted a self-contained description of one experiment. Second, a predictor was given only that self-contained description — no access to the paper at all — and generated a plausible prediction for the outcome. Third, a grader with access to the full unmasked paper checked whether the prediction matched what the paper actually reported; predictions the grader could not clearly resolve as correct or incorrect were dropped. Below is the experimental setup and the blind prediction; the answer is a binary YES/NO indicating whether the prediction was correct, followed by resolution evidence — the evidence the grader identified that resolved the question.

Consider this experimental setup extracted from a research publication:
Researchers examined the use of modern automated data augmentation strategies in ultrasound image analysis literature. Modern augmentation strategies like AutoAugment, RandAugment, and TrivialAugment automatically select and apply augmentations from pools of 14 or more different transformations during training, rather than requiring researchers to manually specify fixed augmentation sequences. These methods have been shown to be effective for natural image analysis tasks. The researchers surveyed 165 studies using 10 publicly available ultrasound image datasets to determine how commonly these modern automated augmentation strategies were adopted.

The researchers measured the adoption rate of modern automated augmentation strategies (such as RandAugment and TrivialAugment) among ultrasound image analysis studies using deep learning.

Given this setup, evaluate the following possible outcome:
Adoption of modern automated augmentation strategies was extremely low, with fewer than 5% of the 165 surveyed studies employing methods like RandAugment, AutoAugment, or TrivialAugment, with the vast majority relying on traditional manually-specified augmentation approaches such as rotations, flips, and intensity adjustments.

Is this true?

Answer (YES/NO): YES